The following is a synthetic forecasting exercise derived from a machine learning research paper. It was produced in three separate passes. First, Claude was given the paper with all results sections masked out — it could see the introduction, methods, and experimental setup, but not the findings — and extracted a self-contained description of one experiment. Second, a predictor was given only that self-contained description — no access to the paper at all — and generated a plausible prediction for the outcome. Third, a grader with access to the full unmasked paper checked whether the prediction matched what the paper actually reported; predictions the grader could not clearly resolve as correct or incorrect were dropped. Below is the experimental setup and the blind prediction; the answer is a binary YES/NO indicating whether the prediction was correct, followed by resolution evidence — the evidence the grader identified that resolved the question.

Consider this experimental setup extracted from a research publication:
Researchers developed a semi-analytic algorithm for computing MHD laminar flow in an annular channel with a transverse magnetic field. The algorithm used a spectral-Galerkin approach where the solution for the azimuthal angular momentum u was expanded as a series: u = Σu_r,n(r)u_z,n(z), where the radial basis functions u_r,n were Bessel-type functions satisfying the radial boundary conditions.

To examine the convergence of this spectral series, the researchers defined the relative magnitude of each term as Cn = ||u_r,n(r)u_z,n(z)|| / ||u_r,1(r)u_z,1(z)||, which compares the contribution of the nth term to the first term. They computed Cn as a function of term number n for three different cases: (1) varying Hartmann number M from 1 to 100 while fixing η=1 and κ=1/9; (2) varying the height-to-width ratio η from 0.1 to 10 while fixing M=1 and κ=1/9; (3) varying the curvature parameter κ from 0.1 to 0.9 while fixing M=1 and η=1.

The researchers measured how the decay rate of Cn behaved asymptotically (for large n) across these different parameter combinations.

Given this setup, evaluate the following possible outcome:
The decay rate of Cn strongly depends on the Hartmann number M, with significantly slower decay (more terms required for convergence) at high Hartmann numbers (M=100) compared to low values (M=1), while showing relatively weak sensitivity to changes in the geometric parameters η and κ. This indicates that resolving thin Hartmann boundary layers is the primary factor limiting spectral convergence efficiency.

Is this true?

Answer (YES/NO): NO